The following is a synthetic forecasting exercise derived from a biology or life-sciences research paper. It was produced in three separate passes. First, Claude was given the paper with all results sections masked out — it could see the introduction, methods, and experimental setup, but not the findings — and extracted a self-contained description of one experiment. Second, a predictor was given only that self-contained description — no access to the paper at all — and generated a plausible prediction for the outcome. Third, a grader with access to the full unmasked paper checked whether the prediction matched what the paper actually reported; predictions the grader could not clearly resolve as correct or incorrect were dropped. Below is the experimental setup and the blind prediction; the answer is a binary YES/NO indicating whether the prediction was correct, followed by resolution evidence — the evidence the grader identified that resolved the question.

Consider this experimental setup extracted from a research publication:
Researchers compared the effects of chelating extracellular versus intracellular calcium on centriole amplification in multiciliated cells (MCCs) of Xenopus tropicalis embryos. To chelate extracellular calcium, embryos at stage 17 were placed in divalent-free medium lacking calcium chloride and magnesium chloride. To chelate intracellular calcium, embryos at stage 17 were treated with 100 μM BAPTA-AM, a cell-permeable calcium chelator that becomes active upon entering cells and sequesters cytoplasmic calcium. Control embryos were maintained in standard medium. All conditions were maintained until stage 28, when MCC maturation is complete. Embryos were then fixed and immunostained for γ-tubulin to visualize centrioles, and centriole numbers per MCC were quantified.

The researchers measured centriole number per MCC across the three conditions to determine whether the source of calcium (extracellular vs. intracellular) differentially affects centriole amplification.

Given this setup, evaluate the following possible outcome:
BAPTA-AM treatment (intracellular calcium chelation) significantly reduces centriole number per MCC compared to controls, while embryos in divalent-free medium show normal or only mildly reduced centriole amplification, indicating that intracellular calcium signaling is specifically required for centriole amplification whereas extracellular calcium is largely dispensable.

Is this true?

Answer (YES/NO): NO